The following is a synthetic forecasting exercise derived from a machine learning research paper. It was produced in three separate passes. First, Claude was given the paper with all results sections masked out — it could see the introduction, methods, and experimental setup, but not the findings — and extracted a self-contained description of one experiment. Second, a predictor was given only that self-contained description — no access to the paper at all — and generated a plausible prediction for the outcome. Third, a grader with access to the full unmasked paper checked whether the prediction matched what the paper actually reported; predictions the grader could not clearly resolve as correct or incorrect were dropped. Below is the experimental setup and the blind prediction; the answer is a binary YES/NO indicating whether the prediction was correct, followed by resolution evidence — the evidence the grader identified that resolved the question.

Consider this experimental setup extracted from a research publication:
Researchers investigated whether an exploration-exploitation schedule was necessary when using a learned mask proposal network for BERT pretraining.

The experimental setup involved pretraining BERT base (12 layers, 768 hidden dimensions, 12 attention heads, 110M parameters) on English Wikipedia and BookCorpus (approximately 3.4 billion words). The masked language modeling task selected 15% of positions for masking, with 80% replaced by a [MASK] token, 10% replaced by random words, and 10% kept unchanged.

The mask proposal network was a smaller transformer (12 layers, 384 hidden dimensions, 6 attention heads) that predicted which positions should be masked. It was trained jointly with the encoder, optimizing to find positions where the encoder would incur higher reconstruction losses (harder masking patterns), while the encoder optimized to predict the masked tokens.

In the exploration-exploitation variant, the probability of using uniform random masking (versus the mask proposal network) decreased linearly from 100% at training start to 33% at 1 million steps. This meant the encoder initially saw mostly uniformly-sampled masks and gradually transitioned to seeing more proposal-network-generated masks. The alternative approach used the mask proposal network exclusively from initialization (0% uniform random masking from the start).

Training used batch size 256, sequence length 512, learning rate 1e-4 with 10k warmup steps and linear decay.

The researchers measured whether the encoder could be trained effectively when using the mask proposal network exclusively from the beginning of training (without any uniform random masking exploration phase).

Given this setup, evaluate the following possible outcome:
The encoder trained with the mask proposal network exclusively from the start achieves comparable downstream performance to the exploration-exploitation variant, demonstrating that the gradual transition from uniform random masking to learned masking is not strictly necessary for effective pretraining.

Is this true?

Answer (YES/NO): NO